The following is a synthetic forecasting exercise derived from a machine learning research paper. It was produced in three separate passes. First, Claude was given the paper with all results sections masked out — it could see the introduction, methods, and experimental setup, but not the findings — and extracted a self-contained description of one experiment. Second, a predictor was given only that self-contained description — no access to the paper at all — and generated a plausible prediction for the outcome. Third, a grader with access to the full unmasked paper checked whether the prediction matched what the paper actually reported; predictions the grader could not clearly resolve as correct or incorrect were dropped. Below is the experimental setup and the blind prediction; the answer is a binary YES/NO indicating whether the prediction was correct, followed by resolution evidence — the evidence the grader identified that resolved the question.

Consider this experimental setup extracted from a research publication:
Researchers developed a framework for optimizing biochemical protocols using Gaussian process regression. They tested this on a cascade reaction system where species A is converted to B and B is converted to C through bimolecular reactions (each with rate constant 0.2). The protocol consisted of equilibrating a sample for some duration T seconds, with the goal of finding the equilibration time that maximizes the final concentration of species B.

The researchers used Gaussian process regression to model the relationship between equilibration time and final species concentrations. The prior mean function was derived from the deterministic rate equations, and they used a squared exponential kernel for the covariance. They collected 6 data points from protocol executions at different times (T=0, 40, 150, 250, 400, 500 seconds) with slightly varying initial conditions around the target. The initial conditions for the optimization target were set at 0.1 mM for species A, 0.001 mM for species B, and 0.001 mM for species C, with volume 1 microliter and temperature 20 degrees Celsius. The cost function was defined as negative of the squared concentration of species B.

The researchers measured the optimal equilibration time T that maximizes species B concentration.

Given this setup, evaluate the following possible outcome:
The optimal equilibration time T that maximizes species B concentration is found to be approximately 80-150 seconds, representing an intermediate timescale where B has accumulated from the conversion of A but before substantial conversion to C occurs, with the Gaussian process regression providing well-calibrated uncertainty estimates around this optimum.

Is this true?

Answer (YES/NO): NO